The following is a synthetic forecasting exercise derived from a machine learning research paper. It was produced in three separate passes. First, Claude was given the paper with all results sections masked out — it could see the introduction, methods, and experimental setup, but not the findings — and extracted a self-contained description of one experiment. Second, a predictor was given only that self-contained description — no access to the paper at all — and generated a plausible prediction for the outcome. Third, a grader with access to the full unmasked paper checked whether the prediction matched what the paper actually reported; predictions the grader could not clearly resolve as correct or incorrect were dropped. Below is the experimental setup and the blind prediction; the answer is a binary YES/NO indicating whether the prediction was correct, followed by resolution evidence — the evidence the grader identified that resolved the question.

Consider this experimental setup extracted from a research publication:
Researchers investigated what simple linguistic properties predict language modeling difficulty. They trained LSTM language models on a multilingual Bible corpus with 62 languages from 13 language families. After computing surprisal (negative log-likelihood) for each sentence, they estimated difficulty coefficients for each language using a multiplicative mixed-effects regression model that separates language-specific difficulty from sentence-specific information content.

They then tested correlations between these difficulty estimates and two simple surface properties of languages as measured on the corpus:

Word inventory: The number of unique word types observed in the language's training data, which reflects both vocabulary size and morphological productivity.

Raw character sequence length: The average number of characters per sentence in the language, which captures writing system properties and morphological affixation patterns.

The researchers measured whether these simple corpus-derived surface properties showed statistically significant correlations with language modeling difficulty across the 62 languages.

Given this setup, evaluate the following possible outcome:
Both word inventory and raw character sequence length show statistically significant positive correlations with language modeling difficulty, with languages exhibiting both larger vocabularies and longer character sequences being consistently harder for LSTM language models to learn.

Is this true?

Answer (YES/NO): NO